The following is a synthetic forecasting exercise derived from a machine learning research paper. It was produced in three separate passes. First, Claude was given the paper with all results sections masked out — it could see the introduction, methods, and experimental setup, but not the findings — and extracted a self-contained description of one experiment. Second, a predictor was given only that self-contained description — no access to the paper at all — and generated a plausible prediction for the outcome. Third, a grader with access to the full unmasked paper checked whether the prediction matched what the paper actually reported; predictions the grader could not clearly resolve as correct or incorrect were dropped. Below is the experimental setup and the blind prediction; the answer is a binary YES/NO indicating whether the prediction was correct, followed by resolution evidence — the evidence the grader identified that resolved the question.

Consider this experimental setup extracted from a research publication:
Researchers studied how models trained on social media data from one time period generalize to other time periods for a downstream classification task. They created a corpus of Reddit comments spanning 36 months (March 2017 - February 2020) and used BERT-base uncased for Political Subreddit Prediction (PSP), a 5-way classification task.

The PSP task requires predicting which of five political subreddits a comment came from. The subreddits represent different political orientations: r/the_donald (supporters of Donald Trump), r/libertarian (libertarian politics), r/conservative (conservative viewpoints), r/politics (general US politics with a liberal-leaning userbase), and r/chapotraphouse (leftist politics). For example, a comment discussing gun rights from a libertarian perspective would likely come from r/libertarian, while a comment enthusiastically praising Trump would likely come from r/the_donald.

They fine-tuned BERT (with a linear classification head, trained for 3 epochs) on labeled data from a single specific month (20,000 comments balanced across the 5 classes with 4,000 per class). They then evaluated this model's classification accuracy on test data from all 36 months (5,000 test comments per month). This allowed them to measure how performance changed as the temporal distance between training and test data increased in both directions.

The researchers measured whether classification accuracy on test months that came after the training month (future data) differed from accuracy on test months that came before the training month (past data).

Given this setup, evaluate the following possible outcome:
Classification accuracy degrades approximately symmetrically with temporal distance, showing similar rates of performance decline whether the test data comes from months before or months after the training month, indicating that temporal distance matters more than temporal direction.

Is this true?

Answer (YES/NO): NO